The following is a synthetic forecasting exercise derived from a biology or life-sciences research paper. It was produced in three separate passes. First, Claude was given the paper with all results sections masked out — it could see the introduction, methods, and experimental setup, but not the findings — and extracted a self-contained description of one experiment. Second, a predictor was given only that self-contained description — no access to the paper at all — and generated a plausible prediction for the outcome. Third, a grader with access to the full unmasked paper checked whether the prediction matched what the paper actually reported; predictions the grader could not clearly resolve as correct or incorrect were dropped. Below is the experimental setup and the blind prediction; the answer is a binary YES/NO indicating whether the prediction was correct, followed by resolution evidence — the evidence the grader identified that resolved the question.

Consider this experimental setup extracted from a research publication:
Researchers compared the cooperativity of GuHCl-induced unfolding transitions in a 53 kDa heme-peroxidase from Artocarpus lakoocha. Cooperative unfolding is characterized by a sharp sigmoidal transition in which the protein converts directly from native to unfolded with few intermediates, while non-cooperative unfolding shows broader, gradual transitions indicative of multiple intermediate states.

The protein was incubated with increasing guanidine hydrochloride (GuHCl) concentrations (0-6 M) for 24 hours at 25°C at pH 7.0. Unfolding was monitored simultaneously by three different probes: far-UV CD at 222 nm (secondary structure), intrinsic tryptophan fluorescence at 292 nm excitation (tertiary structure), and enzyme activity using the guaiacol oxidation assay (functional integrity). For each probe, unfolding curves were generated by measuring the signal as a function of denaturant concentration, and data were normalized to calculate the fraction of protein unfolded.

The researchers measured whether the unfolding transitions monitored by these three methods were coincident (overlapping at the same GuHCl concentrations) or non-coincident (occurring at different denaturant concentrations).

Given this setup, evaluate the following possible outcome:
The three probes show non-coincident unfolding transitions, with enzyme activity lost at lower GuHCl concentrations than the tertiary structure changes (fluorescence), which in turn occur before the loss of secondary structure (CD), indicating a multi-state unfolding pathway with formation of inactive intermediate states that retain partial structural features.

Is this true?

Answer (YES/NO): NO